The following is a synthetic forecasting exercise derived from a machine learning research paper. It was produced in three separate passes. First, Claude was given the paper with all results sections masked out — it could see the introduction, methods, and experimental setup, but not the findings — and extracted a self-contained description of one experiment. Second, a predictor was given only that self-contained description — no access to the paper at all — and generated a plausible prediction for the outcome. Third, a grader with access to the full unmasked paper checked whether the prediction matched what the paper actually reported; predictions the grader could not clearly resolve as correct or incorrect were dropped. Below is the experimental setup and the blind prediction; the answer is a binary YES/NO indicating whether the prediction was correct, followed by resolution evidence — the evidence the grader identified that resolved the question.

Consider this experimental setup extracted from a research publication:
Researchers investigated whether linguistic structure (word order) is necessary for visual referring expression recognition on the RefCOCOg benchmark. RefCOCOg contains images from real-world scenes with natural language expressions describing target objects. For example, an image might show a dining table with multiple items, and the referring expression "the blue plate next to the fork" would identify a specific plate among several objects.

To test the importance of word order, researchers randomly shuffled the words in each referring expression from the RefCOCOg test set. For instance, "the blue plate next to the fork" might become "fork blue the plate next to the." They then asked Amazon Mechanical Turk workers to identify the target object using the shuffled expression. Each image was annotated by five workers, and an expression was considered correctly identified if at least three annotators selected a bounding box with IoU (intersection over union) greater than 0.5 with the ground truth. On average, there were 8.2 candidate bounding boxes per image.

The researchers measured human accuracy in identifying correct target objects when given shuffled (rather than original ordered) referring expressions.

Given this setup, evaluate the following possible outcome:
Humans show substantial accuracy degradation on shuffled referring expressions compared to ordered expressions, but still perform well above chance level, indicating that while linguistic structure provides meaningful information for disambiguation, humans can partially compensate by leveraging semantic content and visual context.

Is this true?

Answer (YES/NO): NO